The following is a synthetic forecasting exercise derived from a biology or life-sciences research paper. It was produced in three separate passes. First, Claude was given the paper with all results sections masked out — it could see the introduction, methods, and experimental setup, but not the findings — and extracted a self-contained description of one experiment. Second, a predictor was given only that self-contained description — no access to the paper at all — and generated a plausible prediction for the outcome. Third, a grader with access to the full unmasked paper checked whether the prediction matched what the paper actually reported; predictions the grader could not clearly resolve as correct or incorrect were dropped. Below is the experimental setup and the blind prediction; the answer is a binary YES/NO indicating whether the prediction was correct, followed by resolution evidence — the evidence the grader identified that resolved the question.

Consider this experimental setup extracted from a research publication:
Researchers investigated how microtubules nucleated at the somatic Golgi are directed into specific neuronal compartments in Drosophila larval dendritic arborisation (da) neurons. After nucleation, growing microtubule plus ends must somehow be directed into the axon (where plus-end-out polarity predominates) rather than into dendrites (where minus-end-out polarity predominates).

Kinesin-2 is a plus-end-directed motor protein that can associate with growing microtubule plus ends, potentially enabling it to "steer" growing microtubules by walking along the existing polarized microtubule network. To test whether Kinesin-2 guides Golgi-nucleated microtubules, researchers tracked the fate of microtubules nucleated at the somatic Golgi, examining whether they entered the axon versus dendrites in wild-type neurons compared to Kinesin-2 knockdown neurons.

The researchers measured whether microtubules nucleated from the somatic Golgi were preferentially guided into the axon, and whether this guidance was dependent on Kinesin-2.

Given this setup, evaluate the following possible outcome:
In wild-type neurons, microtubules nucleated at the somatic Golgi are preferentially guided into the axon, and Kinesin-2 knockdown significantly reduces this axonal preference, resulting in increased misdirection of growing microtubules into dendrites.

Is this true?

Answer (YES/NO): YES